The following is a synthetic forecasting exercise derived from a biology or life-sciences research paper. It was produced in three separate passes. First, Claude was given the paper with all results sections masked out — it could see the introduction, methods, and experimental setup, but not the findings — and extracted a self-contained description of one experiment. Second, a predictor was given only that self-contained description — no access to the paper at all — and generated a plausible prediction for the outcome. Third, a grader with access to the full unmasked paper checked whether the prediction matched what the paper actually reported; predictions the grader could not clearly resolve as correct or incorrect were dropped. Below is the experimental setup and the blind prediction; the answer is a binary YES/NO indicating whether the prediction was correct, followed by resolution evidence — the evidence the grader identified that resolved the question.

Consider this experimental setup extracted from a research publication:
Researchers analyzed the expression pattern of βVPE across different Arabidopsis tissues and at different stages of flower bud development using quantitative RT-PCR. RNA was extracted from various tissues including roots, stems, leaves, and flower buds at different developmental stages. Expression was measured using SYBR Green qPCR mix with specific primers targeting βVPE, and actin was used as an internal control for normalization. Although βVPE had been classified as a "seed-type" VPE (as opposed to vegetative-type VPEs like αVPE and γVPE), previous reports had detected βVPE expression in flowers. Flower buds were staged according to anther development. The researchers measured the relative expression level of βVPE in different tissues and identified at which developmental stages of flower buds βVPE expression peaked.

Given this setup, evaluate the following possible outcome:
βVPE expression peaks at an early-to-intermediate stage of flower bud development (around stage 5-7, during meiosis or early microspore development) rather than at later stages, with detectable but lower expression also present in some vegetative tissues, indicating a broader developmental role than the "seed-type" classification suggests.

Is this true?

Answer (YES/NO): NO